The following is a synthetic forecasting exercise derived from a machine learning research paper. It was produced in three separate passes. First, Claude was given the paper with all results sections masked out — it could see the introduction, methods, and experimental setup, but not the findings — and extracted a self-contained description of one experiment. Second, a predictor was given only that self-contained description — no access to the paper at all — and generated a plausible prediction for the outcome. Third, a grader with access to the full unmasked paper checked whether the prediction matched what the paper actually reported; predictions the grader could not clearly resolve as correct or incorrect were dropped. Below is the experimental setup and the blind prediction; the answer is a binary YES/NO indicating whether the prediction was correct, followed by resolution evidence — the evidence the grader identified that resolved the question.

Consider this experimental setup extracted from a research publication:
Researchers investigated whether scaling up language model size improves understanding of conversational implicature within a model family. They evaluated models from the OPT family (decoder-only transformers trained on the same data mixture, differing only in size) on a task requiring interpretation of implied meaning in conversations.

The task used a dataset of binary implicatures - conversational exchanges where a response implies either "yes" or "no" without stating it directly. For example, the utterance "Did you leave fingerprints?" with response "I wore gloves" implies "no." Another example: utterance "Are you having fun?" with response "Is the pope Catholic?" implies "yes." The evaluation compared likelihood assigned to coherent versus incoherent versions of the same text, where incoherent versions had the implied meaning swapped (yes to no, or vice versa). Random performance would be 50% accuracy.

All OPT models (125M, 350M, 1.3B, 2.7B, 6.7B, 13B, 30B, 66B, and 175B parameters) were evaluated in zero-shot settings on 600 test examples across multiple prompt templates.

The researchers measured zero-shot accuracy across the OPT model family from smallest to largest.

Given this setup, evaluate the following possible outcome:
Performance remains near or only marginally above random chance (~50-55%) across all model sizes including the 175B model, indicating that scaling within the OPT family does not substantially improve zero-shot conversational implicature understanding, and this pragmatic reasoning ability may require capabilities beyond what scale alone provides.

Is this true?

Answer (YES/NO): NO